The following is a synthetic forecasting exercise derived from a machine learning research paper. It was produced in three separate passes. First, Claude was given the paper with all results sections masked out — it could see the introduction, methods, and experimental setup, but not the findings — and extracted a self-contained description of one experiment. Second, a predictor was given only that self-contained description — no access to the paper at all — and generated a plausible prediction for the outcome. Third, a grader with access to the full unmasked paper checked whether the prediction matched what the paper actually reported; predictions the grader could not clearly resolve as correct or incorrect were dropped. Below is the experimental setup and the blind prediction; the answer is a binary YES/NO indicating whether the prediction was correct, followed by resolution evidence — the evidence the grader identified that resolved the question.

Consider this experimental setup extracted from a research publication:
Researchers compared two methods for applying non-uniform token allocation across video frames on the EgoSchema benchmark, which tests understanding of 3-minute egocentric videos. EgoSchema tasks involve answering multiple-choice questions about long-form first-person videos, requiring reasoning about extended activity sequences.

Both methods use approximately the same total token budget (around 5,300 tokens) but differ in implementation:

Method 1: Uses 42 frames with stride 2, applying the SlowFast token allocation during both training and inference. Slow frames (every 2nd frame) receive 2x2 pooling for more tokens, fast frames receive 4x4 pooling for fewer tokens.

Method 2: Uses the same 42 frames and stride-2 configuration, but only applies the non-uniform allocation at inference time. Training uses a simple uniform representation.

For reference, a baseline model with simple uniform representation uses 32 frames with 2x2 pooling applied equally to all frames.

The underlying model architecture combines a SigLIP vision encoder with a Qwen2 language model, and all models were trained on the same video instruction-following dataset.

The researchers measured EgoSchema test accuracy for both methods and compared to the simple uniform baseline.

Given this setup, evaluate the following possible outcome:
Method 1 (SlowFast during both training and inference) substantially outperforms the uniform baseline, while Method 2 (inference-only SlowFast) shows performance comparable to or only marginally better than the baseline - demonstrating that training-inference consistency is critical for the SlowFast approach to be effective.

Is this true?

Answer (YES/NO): NO